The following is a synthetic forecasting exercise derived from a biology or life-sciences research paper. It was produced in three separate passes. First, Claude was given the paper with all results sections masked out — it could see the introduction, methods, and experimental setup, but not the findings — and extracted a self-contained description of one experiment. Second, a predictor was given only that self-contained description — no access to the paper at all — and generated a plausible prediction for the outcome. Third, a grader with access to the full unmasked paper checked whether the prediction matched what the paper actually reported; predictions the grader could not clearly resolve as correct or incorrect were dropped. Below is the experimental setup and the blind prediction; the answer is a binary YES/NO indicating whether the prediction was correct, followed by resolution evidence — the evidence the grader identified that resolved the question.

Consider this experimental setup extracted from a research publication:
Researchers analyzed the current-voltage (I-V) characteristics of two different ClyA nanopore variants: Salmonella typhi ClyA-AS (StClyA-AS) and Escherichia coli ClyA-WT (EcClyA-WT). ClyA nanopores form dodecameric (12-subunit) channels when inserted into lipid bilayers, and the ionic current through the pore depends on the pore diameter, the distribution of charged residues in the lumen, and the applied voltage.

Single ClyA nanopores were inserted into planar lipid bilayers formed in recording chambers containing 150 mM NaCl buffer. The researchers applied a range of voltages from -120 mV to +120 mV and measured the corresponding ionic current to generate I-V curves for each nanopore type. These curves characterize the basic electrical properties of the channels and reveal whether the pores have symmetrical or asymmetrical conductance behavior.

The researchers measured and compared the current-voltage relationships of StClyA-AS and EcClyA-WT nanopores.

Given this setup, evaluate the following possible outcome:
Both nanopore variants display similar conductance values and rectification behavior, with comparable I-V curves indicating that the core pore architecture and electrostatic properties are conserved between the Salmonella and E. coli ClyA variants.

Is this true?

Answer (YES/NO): NO